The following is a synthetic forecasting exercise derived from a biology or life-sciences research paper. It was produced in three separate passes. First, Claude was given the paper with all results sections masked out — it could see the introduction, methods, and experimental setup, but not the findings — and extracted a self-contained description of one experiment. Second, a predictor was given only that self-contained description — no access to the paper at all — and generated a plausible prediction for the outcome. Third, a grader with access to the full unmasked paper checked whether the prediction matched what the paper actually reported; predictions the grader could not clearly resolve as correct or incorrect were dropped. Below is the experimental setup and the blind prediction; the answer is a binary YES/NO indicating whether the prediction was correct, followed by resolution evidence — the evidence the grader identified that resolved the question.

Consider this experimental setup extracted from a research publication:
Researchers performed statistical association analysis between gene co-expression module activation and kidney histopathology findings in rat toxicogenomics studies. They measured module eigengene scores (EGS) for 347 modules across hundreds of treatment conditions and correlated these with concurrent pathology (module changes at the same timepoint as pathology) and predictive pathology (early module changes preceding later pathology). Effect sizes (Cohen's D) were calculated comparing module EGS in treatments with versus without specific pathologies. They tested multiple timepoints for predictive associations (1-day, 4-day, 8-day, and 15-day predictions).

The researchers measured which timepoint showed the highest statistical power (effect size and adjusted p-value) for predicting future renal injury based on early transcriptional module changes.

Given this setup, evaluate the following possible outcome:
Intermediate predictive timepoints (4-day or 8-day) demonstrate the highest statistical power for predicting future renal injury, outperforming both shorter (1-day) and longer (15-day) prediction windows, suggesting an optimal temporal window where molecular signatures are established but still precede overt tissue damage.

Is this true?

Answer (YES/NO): YES